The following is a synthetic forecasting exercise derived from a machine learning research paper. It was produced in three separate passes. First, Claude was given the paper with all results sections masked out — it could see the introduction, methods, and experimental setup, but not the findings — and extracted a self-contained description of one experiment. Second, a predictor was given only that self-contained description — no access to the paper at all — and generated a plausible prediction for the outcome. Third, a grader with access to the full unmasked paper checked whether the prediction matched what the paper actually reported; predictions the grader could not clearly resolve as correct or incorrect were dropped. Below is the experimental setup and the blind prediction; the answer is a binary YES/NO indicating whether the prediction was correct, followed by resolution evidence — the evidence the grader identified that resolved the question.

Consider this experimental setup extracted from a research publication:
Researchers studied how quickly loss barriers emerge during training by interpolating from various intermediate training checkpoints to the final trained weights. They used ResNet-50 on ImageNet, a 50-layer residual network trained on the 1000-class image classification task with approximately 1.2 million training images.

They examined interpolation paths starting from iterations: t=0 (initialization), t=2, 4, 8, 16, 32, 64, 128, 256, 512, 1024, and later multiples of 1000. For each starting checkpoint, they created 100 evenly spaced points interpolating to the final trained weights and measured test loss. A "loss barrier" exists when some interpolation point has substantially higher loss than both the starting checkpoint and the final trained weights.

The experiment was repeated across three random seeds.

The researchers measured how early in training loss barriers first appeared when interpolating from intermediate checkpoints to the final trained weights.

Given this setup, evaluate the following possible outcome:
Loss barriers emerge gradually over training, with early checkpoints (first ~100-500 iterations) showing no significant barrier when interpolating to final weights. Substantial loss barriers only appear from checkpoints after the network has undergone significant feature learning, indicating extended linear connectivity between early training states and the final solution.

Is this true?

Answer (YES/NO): NO